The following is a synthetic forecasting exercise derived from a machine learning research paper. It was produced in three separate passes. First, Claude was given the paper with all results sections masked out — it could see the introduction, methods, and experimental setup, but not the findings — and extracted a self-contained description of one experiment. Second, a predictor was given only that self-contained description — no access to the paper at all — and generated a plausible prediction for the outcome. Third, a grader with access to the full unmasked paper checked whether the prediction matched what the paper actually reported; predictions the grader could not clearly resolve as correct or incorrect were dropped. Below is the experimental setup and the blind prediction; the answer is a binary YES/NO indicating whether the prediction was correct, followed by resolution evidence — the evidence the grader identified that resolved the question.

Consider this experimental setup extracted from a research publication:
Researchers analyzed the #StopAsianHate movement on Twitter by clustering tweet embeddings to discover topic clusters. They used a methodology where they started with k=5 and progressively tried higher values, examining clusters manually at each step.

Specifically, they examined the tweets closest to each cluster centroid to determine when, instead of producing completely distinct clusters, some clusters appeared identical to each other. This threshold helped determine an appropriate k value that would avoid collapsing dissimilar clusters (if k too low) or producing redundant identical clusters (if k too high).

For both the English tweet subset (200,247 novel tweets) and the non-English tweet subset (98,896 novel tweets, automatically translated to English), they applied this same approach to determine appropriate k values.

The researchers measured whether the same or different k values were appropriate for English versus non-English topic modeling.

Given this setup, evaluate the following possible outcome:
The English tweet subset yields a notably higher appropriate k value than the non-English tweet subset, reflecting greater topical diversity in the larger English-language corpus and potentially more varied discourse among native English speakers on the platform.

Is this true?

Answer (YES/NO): NO